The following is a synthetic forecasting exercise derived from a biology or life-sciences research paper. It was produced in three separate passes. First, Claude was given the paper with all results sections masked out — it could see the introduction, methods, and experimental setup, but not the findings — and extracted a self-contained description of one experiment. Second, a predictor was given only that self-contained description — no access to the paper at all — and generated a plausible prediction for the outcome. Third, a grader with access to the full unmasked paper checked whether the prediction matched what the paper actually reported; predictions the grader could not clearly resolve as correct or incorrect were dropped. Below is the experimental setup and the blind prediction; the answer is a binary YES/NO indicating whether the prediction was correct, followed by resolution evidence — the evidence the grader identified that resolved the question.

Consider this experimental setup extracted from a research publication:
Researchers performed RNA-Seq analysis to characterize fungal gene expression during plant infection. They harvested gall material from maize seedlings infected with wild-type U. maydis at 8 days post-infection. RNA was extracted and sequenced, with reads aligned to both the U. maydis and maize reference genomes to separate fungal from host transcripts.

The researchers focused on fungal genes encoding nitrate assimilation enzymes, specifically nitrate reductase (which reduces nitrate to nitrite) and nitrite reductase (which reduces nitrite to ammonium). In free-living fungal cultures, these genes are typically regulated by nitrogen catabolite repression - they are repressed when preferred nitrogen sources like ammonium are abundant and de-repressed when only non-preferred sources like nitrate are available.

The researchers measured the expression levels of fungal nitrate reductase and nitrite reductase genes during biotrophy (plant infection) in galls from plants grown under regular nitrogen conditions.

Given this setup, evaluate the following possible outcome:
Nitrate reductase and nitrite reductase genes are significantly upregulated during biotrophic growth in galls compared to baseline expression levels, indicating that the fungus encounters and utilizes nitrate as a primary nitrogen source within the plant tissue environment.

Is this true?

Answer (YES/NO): NO